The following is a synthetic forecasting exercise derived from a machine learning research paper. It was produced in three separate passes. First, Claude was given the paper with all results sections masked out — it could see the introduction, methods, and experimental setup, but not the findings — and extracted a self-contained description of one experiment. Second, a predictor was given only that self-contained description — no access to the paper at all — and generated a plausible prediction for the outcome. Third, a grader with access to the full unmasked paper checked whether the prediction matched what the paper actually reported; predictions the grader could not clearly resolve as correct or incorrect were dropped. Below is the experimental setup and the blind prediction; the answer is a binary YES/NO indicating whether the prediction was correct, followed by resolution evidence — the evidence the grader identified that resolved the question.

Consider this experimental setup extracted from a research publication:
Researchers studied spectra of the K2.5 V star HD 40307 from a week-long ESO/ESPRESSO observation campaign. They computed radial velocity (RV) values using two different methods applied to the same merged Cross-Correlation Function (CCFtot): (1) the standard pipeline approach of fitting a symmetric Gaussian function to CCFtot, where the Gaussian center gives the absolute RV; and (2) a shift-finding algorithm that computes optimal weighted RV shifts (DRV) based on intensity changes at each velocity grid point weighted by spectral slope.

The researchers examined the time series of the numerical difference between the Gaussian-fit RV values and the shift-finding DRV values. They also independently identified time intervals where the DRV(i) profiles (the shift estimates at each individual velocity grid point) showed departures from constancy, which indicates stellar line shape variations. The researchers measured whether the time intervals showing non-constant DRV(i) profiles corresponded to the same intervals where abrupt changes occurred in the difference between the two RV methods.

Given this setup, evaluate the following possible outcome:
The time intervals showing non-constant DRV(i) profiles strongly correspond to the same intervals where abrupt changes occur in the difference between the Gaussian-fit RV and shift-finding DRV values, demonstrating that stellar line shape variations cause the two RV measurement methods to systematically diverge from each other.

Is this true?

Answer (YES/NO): YES